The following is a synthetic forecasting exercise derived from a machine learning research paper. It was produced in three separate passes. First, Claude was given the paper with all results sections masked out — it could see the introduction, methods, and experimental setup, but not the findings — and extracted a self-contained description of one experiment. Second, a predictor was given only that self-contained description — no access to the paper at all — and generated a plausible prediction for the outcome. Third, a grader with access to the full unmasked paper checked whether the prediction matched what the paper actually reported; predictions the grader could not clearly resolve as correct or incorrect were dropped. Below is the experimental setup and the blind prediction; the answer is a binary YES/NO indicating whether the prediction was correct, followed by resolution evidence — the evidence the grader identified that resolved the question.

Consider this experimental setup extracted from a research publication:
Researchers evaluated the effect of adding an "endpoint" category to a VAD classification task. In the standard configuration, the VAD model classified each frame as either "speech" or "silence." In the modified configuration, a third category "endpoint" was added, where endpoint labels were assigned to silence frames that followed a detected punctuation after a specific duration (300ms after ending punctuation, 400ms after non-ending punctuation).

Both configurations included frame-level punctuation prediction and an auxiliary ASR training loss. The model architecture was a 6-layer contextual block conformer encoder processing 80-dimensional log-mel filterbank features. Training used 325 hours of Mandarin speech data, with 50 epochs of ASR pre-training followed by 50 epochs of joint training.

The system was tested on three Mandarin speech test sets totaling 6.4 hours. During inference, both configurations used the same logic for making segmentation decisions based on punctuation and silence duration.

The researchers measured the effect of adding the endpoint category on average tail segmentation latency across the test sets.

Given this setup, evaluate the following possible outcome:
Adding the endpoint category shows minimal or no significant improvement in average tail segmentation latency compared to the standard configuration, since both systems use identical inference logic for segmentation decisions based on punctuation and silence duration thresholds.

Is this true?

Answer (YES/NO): NO